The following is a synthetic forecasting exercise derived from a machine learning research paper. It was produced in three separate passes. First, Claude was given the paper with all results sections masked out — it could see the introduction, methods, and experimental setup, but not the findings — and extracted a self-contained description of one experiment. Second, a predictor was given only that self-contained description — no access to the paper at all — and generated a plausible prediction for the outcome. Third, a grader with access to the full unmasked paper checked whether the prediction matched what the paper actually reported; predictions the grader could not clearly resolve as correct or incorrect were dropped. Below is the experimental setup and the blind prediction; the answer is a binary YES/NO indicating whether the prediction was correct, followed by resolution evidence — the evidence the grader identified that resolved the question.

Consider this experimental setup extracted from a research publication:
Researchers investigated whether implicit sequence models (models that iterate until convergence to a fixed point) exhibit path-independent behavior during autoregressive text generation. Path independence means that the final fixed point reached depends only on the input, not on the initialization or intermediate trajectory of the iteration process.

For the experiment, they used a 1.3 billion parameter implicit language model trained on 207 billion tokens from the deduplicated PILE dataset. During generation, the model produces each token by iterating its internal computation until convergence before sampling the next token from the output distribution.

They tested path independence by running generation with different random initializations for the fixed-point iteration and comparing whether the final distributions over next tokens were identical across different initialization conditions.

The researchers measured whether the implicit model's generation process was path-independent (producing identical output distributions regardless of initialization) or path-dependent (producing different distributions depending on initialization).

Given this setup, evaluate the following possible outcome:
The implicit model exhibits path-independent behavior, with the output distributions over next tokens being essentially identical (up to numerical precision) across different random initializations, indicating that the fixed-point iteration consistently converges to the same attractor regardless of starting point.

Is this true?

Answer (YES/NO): NO